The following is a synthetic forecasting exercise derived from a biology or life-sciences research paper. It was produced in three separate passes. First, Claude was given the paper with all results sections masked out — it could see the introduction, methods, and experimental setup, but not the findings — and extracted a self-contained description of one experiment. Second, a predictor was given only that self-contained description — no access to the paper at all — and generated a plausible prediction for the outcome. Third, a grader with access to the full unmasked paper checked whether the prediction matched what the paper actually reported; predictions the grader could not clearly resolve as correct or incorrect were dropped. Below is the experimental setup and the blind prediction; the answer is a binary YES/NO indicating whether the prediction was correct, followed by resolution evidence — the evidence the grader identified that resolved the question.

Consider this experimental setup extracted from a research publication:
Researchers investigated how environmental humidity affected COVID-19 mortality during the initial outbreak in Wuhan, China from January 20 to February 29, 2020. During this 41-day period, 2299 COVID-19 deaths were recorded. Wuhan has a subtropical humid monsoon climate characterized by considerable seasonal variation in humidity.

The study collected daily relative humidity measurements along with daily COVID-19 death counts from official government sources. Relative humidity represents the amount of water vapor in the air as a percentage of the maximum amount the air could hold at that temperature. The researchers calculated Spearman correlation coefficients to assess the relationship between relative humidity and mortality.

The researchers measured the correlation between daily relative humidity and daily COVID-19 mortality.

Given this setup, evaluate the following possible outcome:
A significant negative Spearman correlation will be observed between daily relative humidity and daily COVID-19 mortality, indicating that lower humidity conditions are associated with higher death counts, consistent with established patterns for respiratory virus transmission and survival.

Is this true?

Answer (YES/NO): YES